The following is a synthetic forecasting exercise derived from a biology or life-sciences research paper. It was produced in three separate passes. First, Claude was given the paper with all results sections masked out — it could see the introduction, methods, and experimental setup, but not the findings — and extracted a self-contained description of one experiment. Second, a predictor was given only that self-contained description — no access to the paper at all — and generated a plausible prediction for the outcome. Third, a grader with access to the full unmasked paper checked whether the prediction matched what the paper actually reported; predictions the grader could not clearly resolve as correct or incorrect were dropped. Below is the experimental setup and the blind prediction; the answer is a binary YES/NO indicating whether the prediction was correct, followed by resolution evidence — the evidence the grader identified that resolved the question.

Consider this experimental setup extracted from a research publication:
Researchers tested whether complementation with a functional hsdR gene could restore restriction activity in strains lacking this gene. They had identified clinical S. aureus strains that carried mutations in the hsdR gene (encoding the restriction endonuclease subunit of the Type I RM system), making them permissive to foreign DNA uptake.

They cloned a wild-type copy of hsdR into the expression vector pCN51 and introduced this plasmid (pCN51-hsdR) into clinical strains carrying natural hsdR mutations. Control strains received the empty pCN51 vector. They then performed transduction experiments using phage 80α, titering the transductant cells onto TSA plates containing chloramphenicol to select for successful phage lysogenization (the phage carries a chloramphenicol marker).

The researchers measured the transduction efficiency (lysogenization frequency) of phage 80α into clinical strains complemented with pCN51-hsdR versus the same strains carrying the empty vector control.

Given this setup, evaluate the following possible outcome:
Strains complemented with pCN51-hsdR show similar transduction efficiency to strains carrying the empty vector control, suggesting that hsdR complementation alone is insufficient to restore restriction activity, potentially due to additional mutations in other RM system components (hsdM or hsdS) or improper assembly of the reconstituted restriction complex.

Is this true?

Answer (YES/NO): NO